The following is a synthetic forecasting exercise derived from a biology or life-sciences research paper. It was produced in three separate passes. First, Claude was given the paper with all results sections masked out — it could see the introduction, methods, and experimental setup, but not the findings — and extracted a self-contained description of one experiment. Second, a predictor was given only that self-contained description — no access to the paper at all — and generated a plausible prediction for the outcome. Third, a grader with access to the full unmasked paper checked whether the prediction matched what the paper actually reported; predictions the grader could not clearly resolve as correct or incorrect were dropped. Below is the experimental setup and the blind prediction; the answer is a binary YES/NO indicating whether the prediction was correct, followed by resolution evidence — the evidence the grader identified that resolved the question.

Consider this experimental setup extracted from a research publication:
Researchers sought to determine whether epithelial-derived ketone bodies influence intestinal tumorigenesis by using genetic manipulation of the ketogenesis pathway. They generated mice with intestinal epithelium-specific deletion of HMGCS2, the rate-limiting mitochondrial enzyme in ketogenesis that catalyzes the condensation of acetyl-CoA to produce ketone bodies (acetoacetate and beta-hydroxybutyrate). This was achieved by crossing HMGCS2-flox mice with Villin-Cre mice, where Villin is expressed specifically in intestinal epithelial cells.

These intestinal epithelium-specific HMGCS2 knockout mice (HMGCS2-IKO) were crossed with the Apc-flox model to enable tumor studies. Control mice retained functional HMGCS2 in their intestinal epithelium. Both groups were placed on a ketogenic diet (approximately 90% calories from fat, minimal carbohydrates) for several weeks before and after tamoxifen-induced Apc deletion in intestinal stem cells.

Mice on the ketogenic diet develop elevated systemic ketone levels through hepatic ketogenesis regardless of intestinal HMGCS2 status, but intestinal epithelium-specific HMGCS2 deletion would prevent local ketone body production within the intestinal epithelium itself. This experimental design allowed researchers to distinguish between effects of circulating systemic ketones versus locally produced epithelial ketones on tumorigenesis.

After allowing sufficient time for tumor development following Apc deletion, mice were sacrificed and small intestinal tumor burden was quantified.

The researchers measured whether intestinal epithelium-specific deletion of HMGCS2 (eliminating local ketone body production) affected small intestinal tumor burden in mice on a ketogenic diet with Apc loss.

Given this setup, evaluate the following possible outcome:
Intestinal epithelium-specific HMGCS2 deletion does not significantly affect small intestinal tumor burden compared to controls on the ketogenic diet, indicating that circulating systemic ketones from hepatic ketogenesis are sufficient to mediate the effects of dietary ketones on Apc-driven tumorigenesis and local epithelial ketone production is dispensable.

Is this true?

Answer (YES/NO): NO